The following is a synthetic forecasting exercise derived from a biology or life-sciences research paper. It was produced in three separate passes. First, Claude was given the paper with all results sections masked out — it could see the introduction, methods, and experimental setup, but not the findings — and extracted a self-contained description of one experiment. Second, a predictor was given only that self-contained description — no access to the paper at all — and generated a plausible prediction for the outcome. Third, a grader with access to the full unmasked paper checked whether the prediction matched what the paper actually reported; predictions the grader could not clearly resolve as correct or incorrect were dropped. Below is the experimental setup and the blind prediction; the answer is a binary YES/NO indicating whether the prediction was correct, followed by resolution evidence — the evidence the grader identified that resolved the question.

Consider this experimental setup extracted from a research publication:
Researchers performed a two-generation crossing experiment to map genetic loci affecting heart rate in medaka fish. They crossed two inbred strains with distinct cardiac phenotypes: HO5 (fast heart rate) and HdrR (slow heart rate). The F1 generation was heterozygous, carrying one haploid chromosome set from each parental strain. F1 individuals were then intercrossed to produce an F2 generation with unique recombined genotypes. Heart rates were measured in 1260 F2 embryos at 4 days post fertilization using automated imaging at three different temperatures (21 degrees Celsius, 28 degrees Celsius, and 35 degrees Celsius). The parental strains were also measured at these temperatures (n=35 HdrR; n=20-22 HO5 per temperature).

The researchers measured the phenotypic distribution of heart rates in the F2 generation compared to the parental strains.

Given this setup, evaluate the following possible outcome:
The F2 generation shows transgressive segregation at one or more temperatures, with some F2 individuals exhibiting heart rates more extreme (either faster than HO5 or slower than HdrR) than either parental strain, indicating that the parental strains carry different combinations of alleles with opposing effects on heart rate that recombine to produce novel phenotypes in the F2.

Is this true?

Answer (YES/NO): YES